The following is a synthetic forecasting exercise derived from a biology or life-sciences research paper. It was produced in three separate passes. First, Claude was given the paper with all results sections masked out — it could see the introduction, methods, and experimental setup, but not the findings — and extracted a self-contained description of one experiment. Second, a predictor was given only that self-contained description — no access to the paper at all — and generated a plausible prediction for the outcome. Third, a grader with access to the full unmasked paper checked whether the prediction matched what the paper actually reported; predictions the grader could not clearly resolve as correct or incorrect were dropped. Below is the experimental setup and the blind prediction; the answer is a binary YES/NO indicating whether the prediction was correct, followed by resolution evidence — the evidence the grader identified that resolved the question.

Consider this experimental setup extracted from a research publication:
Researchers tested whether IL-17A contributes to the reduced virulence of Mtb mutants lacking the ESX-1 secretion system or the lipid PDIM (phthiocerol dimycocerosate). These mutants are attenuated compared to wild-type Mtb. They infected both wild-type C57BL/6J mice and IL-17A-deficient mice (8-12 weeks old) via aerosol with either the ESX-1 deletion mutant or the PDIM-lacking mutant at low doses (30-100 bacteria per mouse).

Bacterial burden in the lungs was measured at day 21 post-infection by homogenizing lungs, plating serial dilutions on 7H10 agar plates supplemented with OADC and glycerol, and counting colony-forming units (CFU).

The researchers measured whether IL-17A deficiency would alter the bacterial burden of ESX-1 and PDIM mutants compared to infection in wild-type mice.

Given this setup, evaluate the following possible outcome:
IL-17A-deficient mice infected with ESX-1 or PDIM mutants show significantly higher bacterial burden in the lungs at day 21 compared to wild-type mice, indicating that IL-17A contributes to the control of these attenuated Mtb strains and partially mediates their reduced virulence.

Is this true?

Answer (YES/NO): YES